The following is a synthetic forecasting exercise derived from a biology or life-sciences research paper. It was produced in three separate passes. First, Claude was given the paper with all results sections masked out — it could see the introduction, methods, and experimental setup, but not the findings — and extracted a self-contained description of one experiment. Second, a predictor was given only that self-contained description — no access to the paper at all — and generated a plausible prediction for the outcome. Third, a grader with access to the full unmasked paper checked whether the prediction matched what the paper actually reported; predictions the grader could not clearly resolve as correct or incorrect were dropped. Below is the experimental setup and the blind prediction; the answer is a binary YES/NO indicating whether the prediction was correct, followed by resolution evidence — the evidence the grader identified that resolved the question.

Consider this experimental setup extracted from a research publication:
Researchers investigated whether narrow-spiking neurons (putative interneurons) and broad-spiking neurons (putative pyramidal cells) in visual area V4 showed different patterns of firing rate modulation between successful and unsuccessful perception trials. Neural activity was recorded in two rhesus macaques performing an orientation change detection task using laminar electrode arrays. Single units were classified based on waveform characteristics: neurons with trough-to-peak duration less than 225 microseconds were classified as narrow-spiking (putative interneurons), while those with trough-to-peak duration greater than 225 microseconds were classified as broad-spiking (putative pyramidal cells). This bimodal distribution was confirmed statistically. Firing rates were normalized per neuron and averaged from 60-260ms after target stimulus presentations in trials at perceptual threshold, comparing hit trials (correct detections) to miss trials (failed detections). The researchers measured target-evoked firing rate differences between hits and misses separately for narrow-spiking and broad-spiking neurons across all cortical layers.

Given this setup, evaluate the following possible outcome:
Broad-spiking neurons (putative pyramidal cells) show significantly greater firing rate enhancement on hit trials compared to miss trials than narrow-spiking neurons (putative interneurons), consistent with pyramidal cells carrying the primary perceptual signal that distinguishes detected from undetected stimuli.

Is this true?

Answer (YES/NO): NO